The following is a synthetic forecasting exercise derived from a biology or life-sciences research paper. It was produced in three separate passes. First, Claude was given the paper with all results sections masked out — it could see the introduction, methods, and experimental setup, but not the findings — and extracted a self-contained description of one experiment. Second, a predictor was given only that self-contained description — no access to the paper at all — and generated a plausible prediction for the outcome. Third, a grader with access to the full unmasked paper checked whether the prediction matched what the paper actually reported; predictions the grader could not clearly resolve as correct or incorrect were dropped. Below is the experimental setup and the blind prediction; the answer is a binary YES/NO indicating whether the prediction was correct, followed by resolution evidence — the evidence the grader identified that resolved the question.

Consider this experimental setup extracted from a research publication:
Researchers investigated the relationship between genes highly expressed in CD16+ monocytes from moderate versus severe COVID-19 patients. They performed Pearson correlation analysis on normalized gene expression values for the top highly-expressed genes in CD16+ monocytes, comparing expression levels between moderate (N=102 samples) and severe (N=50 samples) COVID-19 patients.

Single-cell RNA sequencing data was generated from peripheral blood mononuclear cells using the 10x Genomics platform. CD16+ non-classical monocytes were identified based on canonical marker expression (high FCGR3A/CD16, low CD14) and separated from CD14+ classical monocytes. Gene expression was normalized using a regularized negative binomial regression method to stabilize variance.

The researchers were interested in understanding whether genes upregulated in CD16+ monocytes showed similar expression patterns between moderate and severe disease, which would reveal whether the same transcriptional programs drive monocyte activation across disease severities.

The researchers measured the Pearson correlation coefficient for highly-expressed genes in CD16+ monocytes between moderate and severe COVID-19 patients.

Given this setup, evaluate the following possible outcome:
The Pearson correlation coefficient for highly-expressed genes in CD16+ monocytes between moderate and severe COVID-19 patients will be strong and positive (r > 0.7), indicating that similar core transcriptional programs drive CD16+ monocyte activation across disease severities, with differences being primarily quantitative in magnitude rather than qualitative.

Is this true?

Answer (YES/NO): YES